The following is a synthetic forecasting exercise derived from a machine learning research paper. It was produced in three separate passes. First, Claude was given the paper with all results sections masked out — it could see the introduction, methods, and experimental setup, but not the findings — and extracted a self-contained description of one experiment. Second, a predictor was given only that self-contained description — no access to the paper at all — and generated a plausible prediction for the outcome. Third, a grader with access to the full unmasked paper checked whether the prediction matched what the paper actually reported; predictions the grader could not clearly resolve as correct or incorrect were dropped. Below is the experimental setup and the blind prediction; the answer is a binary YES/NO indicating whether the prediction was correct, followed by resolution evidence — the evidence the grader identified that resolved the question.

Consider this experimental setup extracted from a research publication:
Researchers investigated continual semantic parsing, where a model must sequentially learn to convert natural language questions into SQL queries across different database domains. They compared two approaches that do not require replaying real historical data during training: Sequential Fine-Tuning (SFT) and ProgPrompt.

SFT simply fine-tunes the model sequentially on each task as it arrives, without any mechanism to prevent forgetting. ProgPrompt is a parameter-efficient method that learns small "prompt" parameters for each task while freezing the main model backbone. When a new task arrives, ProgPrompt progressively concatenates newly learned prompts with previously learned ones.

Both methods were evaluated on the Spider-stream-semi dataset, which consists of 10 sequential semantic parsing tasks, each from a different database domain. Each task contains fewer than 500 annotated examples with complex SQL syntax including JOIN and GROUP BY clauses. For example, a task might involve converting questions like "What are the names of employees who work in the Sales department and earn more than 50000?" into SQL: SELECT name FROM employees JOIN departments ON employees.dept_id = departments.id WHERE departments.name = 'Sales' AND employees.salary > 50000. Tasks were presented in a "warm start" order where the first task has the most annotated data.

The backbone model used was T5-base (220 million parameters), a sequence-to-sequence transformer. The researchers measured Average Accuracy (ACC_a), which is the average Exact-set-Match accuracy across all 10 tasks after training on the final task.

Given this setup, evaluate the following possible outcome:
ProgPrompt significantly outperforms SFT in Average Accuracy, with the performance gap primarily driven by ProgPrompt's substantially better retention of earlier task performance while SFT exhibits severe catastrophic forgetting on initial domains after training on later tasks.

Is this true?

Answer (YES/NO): NO